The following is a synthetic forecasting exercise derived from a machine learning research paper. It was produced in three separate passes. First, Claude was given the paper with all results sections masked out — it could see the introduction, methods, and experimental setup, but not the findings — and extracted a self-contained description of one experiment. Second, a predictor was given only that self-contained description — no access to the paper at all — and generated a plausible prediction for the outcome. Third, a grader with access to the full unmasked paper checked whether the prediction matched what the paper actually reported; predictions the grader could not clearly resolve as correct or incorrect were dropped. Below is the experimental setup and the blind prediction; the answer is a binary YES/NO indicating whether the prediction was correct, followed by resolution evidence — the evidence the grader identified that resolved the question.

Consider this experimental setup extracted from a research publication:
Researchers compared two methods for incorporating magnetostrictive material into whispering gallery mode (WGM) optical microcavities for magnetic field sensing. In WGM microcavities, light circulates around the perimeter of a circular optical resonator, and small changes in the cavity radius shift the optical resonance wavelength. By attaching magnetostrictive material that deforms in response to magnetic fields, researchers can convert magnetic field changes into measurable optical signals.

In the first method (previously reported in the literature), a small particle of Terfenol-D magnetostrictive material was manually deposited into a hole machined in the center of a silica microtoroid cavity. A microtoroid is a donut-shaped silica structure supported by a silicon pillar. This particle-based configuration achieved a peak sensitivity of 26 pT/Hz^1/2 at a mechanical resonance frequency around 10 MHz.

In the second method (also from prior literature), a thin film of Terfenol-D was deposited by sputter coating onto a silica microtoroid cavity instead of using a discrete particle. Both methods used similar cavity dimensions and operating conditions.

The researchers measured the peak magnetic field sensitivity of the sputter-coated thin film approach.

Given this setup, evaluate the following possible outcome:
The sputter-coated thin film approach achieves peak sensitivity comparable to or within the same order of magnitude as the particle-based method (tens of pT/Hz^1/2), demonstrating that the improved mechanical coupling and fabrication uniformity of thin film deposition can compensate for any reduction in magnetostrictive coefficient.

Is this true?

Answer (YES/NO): NO